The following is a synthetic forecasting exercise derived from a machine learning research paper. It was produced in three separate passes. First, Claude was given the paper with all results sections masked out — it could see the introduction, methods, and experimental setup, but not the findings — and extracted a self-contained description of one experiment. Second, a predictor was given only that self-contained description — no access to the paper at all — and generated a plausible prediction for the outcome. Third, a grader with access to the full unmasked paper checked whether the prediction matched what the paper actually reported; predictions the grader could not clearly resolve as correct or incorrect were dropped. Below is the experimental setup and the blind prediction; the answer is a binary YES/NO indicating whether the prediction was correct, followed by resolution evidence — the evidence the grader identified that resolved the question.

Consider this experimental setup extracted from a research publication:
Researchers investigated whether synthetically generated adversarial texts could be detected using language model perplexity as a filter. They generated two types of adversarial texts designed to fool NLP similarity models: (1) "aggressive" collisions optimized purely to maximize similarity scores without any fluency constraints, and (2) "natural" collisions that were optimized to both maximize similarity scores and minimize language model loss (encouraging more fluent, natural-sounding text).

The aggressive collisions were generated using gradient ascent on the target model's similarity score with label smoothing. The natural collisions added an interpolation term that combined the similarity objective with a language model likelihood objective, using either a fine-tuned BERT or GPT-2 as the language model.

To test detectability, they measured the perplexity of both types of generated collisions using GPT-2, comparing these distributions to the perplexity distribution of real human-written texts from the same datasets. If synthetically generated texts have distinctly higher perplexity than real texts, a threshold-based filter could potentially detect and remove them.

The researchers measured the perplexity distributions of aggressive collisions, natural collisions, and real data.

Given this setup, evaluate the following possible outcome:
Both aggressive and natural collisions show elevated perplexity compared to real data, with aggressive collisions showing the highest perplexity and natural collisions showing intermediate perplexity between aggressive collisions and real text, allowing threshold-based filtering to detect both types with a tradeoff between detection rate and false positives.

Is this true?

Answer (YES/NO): NO